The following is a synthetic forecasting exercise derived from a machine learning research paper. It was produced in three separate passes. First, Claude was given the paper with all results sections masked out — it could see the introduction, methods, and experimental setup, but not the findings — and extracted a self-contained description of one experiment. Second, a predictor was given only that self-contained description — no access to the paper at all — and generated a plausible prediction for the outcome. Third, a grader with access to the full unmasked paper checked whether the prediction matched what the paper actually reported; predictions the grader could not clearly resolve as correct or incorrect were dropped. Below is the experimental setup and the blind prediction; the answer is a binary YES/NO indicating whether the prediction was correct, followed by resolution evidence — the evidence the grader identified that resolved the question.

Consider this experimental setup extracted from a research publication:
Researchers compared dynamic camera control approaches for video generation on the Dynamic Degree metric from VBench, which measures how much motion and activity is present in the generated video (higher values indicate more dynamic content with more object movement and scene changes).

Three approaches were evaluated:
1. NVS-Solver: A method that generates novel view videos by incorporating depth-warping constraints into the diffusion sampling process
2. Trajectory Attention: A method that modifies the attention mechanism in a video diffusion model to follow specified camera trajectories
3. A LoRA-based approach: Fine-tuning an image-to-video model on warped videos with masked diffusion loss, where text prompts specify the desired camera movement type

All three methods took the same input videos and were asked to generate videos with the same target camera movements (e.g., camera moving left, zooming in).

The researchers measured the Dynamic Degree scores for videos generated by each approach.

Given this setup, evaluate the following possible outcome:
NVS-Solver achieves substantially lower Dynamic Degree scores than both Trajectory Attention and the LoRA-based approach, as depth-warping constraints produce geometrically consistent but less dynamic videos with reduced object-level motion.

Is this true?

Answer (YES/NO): NO